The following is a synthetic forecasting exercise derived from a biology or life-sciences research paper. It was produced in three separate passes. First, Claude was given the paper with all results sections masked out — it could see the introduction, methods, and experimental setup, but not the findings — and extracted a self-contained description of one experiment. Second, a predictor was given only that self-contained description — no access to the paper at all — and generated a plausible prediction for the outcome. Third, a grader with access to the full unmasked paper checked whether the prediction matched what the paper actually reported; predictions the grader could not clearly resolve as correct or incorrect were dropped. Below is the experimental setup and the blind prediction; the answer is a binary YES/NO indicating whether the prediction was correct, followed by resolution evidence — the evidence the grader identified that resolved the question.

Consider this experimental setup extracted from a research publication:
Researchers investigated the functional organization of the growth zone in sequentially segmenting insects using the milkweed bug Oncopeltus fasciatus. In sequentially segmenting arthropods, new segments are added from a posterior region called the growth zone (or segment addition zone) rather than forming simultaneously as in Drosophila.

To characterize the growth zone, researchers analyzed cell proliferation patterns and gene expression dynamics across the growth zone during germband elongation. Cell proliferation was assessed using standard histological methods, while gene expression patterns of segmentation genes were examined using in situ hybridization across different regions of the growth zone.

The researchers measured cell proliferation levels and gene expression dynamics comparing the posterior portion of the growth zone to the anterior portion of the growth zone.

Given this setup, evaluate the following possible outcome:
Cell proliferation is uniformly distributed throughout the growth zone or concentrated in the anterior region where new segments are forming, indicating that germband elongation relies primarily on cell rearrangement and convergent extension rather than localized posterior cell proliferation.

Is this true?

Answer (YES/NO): NO